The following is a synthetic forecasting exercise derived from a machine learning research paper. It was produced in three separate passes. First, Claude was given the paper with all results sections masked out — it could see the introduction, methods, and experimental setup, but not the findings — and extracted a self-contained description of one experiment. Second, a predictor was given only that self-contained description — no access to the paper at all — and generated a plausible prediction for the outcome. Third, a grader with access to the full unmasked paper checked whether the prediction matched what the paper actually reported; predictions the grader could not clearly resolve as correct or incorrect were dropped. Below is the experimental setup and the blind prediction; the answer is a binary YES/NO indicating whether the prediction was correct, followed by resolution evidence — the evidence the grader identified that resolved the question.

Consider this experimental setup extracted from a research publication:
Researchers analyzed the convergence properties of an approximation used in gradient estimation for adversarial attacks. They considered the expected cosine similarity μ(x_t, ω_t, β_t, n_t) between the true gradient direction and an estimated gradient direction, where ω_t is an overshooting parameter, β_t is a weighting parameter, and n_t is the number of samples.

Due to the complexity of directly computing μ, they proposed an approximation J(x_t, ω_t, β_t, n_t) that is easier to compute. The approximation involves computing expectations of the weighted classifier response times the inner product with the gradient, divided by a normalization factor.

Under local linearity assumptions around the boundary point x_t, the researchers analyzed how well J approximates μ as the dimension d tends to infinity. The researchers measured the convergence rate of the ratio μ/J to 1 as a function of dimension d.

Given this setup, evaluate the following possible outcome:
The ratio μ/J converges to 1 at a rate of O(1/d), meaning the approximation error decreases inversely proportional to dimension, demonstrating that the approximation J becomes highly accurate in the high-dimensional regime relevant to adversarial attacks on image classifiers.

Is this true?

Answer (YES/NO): NO